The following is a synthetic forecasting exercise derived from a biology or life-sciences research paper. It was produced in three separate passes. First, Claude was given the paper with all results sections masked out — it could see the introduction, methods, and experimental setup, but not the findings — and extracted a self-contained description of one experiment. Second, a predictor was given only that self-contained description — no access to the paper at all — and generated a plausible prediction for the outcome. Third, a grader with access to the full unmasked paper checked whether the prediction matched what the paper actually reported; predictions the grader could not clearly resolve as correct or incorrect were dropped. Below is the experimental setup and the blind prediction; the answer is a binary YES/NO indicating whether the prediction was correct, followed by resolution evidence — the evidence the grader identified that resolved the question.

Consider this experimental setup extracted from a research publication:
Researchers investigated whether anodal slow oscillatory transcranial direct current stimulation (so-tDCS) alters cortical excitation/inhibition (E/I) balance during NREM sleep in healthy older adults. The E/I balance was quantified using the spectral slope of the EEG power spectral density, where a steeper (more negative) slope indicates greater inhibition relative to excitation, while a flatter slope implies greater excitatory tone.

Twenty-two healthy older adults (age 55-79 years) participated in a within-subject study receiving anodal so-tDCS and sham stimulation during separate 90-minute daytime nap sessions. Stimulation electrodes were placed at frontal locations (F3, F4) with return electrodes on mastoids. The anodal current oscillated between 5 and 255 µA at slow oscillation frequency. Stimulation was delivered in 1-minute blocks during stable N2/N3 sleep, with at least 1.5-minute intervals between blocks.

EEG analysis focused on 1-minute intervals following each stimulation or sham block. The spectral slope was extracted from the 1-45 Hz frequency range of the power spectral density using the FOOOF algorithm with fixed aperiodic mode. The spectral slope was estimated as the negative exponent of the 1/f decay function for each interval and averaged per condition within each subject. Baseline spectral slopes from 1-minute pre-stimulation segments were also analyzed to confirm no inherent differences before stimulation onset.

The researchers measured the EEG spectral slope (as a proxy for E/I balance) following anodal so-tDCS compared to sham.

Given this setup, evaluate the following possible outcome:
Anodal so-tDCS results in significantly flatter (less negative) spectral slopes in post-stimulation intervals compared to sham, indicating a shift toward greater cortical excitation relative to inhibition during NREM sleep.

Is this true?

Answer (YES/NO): YES